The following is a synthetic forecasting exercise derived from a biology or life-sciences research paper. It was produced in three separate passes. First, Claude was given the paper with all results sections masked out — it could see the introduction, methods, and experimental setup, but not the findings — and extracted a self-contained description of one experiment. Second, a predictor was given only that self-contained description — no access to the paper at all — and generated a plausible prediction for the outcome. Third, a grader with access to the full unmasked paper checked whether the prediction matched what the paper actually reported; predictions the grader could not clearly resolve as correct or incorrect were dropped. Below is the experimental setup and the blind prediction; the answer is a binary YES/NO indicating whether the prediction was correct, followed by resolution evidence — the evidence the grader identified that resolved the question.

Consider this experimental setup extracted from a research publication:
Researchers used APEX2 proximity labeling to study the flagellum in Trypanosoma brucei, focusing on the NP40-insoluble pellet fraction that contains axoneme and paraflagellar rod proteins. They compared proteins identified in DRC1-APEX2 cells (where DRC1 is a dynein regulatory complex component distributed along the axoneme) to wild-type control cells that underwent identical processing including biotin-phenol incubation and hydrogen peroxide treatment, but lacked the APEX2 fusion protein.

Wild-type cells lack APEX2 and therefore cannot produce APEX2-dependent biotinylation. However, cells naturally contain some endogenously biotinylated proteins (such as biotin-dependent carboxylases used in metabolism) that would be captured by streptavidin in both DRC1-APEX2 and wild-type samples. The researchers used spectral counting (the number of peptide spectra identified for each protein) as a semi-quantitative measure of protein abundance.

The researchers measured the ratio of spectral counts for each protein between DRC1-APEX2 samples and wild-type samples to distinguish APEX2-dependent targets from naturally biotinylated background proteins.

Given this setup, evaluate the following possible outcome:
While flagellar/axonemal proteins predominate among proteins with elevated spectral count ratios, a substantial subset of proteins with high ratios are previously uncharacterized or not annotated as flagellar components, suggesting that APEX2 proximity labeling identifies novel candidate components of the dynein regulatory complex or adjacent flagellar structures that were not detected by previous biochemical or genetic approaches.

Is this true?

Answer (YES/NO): YES